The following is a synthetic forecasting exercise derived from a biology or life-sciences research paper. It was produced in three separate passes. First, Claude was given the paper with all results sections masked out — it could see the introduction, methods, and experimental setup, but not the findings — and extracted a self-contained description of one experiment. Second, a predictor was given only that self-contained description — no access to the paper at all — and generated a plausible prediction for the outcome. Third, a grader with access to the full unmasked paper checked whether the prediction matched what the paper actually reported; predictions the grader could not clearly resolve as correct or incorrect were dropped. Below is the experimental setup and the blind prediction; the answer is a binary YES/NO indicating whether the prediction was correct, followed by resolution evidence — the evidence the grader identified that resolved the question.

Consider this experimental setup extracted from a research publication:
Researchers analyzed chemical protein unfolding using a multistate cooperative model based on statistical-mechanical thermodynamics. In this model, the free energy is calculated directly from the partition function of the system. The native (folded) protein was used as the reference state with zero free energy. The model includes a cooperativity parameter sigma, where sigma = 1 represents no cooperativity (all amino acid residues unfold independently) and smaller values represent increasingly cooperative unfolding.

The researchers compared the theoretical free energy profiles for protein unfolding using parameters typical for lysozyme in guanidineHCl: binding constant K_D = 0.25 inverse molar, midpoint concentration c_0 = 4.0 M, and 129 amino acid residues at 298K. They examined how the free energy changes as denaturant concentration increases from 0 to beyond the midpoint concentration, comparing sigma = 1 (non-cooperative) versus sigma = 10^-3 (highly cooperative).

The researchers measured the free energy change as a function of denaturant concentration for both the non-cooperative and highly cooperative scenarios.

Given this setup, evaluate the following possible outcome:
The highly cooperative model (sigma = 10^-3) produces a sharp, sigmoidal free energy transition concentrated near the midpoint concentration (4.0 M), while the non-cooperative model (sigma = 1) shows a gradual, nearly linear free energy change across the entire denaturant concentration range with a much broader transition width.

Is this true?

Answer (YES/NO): NO